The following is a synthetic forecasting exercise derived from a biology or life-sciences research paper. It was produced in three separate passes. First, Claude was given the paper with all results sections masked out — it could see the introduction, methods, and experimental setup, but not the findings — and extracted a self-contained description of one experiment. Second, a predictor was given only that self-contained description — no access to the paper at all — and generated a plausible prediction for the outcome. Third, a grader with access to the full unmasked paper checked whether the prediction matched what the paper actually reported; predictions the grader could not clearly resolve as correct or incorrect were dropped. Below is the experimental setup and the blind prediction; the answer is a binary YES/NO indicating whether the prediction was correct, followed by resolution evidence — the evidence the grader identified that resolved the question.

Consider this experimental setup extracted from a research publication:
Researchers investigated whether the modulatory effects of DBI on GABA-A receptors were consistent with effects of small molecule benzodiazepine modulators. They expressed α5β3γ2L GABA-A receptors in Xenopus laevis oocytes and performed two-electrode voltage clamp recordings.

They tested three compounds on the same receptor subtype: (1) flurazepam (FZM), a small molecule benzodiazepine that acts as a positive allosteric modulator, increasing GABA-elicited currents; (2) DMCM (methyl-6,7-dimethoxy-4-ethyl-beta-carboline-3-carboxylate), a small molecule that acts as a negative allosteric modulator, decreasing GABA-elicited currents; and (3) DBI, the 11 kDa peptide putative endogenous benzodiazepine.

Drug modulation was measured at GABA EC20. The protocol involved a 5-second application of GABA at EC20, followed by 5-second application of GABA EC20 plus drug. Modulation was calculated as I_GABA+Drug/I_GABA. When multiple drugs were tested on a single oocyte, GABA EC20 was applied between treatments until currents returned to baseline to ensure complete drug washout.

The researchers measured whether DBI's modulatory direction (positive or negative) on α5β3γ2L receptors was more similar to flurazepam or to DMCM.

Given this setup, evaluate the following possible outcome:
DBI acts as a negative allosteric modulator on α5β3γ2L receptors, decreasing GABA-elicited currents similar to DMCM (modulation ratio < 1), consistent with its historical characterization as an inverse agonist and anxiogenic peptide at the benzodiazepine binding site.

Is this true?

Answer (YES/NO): NO